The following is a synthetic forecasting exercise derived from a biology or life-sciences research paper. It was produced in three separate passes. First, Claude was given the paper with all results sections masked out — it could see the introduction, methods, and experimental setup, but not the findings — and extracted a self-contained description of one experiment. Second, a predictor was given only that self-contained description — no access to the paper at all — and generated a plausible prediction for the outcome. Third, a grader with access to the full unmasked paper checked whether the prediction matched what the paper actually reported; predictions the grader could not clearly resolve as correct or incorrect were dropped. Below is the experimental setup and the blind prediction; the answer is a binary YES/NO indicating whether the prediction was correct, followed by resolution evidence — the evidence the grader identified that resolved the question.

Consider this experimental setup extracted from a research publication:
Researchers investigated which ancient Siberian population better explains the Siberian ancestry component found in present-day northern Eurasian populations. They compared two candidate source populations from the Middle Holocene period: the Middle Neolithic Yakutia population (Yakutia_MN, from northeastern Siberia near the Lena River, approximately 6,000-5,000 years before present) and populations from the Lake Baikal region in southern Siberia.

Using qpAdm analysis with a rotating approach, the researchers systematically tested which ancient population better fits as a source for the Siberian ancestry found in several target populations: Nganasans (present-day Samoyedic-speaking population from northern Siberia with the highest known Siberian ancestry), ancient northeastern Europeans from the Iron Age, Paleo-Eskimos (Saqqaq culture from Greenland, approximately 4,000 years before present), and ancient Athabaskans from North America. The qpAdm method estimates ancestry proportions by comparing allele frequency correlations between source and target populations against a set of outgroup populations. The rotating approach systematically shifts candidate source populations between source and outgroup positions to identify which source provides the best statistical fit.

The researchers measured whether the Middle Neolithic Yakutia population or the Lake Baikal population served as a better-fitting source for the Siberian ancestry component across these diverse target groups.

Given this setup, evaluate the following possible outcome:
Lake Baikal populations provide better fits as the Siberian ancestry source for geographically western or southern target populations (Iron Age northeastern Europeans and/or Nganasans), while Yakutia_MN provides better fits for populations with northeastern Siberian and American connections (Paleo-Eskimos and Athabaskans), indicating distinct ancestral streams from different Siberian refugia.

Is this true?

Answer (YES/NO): NO